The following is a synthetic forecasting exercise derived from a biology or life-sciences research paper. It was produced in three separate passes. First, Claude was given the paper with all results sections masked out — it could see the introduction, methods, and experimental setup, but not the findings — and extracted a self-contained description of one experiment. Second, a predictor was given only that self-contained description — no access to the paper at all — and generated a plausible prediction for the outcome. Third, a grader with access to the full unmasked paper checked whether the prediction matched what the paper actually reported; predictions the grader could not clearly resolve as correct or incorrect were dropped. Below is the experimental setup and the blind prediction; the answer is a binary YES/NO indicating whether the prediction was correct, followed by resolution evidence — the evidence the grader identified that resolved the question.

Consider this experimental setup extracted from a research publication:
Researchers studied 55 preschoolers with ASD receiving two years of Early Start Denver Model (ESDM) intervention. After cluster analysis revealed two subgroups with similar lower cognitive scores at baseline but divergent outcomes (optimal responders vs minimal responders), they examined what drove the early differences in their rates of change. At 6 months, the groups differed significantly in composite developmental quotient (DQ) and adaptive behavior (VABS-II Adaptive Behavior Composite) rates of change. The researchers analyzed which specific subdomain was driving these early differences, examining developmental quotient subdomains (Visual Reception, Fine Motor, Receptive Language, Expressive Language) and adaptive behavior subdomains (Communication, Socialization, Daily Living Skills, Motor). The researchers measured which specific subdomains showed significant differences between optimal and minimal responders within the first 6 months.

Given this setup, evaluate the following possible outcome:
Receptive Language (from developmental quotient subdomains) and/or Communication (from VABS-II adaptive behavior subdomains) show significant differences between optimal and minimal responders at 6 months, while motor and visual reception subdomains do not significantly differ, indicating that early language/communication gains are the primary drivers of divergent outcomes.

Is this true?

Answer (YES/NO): YES